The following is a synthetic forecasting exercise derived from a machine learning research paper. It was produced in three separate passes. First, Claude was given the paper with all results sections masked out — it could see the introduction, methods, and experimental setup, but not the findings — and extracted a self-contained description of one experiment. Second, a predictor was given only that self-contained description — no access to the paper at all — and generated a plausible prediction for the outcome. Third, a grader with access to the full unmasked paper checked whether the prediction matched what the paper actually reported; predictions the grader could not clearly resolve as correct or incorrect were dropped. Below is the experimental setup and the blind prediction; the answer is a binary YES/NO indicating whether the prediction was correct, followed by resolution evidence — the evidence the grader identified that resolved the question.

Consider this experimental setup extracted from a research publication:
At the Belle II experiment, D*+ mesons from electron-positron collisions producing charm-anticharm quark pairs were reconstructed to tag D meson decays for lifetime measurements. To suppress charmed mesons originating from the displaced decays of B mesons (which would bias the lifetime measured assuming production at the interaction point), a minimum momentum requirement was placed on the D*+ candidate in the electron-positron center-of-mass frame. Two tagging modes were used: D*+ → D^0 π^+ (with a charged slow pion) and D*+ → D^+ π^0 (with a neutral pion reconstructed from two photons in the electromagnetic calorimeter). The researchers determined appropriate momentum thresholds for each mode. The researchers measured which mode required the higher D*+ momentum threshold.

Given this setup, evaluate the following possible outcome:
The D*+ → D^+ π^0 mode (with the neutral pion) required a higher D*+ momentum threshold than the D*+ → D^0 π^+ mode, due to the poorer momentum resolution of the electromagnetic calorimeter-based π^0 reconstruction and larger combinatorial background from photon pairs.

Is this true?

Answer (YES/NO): YES